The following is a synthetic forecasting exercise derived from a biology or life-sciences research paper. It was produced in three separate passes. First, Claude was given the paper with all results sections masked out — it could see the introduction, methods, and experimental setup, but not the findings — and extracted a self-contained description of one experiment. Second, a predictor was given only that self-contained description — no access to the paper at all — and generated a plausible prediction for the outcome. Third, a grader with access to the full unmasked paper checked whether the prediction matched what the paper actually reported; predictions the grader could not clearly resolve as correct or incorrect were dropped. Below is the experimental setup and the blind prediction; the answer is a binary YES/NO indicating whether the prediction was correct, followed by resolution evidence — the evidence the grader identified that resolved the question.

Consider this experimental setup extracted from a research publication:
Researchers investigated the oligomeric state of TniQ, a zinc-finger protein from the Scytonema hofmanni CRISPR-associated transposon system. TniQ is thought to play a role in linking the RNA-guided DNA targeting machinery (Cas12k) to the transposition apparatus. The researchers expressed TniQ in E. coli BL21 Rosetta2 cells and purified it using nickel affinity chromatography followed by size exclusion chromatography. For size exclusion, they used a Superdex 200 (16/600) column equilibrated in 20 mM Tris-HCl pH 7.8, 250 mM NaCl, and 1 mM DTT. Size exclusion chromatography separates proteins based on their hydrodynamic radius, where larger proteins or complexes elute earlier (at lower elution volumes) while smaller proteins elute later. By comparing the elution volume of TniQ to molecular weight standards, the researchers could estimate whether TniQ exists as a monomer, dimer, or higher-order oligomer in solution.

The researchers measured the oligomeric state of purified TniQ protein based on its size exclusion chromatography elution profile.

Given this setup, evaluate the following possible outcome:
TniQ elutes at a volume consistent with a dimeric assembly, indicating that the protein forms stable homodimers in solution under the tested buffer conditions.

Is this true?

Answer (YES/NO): NO